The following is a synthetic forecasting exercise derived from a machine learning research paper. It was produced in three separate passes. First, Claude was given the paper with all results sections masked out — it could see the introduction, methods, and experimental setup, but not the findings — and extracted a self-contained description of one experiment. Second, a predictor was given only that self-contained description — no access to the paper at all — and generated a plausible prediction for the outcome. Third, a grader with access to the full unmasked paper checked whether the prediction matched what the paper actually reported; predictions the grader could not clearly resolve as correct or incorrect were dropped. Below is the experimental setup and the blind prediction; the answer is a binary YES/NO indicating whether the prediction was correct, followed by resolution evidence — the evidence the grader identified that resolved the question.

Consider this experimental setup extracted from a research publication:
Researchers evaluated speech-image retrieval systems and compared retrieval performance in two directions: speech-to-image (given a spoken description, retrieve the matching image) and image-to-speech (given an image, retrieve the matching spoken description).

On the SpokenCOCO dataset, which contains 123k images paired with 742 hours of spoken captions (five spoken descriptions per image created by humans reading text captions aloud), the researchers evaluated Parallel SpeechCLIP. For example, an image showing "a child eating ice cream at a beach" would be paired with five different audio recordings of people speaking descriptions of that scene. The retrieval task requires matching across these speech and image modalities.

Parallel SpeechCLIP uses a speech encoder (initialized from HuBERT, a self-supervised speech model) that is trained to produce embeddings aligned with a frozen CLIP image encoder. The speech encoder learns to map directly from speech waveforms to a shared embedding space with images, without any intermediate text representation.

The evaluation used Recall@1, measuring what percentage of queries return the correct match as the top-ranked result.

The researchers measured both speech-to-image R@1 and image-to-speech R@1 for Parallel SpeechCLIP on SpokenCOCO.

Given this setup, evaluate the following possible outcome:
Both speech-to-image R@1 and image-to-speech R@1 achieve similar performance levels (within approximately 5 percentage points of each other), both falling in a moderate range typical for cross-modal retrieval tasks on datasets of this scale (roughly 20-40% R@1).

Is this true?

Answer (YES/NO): NO